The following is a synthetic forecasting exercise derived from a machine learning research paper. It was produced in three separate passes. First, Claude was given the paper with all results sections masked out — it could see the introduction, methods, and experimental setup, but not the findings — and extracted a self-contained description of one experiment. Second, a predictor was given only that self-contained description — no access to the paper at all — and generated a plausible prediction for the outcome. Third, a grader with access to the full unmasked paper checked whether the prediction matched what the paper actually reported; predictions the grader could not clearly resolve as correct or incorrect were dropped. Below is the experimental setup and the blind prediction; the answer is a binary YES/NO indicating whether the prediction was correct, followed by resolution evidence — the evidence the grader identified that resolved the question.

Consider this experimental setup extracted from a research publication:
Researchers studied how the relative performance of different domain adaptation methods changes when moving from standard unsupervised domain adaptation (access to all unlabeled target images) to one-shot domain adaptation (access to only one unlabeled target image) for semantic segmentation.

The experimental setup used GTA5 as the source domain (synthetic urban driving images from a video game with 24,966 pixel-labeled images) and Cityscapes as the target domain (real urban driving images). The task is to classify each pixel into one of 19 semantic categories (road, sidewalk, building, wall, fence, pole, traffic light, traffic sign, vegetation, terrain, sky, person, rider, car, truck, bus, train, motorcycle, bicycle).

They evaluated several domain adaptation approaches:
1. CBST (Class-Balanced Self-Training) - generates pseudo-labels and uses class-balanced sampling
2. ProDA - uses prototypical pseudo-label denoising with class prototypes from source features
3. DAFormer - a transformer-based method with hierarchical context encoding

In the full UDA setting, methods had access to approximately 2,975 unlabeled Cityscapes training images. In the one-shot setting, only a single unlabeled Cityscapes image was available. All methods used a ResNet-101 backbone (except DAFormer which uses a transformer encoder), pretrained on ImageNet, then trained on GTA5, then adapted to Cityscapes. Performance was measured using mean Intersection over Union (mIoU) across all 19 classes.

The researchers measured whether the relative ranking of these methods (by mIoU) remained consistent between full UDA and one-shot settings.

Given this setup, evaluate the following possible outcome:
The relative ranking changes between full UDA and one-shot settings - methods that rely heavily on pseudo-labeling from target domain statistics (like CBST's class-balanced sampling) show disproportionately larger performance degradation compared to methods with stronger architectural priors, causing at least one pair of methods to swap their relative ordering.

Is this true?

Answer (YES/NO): NO